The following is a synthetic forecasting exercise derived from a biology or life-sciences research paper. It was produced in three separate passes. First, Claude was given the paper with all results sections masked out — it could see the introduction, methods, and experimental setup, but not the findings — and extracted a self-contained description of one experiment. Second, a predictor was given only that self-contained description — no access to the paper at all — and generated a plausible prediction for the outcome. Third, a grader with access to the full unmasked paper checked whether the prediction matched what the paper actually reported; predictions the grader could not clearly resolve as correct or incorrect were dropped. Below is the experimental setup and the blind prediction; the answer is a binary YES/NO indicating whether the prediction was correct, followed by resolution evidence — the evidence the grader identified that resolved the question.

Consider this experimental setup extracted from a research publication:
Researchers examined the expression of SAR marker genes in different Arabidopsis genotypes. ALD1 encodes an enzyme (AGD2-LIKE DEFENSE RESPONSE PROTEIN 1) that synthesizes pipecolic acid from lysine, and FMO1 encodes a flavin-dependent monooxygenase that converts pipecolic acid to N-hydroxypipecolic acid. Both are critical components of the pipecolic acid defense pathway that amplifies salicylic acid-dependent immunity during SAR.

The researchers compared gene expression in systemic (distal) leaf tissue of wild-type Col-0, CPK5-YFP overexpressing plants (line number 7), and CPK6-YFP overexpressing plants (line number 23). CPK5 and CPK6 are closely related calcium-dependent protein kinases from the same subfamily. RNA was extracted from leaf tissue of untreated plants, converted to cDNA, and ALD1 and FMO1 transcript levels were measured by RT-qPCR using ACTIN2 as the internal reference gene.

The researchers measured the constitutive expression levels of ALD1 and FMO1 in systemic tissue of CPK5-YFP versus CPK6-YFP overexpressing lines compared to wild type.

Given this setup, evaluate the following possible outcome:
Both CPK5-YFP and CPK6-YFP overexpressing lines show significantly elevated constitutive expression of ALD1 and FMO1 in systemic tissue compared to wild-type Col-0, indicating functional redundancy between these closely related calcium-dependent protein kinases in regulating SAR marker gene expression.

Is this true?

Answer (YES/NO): NO